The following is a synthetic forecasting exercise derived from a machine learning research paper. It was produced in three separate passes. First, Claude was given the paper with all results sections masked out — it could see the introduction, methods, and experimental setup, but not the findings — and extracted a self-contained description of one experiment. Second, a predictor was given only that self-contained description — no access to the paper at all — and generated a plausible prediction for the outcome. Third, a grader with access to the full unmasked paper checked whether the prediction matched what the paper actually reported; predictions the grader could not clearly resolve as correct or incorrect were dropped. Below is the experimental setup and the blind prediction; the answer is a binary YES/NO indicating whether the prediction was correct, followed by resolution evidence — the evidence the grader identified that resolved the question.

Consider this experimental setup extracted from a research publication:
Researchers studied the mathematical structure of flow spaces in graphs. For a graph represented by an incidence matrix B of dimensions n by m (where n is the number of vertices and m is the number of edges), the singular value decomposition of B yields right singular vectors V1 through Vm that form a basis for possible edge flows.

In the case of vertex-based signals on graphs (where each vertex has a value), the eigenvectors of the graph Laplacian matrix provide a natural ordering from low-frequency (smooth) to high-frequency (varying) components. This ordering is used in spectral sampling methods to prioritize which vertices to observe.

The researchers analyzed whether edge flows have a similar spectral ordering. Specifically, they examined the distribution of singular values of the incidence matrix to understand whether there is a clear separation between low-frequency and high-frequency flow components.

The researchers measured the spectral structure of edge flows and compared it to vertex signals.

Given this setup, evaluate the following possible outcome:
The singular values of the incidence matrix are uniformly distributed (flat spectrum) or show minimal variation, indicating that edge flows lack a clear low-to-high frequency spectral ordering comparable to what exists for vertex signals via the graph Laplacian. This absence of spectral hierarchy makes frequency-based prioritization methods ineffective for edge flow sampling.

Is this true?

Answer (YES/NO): NO